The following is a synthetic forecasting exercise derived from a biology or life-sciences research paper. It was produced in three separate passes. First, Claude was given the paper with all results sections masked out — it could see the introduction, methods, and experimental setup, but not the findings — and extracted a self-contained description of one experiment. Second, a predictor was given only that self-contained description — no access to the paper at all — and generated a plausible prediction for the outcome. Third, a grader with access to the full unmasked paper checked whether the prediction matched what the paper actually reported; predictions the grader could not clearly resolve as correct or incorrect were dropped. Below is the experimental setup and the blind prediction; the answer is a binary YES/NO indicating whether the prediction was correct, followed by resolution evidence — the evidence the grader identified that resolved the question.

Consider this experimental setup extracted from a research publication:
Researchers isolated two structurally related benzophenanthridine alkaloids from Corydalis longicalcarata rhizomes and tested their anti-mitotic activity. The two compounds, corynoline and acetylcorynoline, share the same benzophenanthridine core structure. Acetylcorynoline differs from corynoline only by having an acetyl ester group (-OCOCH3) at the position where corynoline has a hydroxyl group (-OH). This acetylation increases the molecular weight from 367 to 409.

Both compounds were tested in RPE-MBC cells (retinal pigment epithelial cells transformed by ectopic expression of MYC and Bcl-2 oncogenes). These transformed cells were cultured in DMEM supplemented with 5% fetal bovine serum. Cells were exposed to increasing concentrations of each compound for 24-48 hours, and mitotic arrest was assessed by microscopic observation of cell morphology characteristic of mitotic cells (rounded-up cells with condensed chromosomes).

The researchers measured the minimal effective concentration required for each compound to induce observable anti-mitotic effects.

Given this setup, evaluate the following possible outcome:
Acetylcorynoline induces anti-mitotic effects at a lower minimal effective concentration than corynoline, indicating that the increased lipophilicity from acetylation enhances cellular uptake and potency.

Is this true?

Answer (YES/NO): NO